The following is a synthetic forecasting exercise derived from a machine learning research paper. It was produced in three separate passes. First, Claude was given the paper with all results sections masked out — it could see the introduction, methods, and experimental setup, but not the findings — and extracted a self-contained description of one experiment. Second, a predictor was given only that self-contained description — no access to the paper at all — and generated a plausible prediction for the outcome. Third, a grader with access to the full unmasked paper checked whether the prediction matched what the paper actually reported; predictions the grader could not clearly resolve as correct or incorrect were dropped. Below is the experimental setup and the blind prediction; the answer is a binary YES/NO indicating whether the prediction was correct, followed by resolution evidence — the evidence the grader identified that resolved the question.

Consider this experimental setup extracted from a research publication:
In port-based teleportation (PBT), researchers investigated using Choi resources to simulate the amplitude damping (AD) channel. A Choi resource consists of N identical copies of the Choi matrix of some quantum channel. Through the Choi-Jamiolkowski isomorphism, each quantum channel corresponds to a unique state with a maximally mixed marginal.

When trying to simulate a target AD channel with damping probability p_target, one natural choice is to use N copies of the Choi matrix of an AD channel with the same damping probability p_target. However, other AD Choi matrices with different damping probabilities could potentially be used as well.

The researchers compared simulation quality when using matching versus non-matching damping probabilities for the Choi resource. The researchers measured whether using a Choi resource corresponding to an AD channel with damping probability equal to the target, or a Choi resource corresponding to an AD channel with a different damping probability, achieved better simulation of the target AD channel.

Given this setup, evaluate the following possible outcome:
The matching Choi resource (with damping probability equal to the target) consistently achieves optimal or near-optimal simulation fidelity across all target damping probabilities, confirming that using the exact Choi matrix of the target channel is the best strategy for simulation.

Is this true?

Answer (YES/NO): NO